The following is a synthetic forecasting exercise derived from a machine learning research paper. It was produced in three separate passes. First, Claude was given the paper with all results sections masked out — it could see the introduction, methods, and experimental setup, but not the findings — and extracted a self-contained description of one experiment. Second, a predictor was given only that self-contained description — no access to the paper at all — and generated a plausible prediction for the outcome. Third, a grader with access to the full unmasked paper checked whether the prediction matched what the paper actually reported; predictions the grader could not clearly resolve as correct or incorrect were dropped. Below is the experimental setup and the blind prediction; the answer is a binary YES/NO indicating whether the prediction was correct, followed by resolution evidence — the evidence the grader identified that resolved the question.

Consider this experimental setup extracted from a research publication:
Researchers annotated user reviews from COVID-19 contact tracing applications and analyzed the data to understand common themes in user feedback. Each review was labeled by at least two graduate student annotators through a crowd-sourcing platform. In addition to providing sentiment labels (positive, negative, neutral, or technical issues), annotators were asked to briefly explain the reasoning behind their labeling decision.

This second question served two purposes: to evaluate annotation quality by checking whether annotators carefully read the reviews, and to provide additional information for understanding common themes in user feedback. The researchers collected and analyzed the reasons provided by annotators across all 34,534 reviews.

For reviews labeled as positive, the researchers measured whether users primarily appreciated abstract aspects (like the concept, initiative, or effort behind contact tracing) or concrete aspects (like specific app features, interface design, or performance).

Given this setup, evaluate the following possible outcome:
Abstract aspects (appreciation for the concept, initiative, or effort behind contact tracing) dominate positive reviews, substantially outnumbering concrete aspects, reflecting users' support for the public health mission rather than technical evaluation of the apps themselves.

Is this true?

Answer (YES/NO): NO